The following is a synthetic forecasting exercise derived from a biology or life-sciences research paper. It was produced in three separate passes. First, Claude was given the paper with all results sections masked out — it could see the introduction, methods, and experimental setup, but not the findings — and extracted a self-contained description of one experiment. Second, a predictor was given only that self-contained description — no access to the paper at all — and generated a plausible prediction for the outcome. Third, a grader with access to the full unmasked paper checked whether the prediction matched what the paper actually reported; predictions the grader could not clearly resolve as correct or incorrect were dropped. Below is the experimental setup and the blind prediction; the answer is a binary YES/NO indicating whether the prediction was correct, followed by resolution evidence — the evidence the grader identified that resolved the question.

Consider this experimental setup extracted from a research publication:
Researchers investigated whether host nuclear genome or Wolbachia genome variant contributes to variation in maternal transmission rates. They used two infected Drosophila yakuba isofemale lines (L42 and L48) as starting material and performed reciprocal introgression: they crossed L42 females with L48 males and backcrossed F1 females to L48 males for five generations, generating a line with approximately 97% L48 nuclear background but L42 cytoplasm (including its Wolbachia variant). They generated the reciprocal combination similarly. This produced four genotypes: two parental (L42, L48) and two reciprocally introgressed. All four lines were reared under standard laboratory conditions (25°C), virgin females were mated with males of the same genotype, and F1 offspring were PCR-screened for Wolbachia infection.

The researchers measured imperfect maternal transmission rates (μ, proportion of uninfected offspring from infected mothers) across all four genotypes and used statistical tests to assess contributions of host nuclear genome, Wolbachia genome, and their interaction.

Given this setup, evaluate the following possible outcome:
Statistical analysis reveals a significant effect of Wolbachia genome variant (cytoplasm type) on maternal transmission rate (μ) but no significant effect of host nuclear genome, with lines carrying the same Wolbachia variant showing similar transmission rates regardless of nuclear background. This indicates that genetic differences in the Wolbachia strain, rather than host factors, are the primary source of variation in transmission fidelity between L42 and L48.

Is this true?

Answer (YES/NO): NO